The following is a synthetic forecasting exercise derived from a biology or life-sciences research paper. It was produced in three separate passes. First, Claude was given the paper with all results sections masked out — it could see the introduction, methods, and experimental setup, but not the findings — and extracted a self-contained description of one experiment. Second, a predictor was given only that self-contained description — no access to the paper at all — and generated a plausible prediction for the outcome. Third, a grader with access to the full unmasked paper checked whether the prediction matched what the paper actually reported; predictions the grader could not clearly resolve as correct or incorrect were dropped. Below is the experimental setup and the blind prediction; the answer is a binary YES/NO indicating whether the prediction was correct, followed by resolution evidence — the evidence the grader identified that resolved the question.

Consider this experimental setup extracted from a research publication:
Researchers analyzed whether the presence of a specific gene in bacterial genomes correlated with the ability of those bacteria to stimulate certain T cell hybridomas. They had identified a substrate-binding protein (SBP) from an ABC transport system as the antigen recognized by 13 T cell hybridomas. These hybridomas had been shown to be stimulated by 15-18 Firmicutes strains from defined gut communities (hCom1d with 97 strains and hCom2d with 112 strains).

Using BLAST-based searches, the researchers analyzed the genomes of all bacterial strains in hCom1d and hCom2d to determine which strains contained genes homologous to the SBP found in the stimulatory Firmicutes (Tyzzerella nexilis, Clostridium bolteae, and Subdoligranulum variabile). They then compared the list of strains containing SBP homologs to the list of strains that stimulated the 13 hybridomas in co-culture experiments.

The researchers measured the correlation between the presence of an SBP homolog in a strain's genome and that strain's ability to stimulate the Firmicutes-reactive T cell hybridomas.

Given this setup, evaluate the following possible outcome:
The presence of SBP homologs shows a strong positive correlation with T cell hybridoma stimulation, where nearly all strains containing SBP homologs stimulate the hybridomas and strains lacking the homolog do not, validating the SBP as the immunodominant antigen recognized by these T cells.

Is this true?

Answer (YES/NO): YES